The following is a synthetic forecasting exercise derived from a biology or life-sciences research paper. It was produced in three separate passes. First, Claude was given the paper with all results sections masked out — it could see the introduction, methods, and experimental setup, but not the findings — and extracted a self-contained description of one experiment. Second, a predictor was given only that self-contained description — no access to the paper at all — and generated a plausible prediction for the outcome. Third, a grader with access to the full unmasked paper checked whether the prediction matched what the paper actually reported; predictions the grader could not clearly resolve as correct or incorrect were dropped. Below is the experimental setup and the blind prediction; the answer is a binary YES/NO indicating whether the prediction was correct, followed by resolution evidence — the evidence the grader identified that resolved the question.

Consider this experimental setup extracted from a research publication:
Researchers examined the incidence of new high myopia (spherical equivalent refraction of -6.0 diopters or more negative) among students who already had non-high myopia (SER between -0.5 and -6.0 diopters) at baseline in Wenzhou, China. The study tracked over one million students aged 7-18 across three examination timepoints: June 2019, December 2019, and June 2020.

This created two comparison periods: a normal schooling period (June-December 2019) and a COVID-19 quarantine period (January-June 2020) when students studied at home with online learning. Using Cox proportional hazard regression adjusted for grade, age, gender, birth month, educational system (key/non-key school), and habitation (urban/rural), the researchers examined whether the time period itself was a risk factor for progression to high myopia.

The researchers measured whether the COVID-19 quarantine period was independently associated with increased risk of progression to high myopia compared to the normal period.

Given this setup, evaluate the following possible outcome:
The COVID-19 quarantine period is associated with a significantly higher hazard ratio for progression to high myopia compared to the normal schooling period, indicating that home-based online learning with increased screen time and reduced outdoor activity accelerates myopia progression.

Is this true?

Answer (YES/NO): NO